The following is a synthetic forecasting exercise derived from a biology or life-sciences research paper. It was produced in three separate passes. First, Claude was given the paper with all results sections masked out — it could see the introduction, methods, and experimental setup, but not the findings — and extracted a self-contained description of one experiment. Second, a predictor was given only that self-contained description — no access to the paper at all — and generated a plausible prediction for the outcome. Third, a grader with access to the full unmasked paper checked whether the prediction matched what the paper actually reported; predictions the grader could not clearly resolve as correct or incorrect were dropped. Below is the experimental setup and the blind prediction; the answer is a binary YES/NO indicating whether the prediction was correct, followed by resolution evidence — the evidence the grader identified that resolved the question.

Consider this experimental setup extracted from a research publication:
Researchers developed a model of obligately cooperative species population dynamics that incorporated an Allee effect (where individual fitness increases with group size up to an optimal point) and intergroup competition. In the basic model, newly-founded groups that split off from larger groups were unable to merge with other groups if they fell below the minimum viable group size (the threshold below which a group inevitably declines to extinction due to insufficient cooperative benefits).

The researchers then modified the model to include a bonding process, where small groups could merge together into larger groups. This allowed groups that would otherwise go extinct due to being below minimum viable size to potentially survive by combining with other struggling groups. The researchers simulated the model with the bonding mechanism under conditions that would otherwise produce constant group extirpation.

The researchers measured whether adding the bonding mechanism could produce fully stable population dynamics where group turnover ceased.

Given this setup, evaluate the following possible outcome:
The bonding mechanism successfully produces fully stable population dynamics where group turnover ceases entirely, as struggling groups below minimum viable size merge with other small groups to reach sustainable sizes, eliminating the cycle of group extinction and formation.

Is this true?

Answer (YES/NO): NO